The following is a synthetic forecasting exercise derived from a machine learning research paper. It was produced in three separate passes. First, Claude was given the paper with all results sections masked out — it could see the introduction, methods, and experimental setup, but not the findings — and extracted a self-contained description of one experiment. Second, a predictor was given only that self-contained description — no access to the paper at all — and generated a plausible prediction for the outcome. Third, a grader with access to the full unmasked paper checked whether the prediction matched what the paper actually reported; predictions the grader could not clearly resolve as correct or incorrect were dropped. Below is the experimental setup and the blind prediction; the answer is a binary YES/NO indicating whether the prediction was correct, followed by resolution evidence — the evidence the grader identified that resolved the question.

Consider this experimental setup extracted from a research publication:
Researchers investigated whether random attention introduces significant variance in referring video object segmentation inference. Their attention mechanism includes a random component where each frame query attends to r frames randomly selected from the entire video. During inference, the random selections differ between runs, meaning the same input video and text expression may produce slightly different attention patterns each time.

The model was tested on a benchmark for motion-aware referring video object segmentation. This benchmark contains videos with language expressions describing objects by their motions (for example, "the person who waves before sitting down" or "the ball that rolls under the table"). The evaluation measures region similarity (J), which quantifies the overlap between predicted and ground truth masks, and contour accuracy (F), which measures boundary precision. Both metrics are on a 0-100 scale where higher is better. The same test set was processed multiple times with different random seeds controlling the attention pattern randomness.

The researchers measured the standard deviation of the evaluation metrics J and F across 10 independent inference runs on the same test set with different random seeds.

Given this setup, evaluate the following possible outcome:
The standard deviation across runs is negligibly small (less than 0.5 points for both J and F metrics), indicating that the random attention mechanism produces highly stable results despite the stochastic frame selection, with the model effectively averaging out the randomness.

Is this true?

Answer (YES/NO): YES